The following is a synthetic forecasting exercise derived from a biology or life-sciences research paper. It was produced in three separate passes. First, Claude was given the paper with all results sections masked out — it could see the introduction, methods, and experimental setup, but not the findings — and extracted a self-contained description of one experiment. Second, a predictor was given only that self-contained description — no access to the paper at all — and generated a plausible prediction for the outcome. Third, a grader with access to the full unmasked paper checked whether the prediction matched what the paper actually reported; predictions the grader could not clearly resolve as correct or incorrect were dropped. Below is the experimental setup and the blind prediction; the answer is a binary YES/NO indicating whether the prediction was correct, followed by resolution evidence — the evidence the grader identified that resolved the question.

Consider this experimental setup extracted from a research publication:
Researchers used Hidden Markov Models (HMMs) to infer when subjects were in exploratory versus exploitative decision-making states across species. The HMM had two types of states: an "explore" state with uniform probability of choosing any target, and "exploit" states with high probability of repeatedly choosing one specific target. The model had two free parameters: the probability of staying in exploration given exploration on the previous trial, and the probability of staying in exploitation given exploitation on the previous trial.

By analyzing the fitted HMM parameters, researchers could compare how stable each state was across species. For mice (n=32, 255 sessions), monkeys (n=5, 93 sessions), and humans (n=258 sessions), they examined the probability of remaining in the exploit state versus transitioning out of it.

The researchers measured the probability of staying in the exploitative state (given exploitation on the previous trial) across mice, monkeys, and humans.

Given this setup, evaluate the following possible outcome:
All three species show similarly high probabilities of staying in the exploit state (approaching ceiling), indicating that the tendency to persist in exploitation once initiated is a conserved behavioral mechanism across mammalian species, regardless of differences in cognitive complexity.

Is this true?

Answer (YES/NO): NO